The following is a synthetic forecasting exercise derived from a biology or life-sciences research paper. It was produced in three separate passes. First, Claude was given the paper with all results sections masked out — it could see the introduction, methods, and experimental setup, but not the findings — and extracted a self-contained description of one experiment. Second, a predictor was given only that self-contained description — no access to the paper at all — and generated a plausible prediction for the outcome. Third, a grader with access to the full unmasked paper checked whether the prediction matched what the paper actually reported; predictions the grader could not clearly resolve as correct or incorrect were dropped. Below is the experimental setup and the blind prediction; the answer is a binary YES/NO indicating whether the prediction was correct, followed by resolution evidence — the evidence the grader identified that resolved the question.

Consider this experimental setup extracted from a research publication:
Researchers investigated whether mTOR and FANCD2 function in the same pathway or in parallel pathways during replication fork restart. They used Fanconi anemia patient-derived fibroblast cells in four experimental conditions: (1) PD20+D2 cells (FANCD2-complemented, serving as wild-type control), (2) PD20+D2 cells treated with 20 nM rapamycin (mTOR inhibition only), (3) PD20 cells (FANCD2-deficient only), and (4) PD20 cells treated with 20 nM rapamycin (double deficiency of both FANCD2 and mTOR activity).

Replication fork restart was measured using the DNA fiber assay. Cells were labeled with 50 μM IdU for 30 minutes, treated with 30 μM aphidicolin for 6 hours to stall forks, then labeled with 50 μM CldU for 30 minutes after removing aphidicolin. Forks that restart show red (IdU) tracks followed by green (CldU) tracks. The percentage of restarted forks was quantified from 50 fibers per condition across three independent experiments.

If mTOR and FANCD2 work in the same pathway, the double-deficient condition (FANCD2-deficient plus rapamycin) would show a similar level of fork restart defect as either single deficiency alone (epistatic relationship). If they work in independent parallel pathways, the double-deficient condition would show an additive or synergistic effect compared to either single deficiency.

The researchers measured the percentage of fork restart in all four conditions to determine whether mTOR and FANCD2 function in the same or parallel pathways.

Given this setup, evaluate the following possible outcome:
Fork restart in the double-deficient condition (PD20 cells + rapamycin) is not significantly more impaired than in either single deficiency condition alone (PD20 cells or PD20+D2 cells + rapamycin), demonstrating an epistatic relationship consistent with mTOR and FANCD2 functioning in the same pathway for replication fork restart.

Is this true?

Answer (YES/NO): YES